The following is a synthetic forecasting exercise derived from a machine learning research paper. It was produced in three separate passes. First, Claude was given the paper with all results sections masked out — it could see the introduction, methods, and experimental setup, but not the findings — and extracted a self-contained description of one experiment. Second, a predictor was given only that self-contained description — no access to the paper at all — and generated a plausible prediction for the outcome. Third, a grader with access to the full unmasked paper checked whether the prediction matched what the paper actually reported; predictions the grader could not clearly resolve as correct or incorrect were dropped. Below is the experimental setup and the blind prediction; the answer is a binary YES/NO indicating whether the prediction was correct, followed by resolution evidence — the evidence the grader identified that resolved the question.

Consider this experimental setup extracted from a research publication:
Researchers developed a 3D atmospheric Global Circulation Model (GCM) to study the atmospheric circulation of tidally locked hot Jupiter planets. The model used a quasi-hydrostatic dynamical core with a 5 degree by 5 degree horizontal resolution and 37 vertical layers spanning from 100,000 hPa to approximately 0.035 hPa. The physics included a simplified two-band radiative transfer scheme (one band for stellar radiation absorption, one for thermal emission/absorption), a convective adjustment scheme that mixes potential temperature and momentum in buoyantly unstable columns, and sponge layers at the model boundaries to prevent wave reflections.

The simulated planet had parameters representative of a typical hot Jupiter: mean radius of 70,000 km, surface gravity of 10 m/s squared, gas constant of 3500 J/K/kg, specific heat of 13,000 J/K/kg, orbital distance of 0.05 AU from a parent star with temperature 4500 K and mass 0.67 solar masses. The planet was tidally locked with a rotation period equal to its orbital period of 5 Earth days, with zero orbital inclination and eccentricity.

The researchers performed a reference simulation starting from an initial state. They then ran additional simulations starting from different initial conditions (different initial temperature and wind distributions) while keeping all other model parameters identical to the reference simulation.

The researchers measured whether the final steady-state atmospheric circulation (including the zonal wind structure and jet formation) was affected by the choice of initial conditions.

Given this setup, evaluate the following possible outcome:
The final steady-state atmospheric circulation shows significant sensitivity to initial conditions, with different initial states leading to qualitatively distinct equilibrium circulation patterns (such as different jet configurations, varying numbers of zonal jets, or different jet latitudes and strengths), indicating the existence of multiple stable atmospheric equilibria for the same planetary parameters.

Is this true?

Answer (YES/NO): NO